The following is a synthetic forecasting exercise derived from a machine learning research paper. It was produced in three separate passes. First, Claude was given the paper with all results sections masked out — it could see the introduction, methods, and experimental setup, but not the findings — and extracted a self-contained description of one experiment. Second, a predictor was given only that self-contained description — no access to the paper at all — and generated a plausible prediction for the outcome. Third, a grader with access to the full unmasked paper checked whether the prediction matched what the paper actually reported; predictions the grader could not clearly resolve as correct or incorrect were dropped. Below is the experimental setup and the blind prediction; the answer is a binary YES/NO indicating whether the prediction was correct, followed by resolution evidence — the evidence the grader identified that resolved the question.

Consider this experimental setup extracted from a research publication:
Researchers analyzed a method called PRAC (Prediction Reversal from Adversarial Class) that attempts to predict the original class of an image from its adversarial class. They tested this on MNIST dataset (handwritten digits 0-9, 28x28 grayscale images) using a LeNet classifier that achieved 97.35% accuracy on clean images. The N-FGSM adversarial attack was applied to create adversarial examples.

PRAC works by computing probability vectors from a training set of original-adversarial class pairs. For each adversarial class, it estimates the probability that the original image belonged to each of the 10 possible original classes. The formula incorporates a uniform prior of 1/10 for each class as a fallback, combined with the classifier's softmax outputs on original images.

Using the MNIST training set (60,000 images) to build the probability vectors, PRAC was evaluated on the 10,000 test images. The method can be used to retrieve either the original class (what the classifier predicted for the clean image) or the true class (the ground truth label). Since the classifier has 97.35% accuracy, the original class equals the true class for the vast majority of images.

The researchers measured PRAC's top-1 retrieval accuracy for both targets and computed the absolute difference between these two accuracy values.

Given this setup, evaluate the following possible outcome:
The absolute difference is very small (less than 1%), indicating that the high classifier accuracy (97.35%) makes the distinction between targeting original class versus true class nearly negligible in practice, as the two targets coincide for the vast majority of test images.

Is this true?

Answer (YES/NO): YES